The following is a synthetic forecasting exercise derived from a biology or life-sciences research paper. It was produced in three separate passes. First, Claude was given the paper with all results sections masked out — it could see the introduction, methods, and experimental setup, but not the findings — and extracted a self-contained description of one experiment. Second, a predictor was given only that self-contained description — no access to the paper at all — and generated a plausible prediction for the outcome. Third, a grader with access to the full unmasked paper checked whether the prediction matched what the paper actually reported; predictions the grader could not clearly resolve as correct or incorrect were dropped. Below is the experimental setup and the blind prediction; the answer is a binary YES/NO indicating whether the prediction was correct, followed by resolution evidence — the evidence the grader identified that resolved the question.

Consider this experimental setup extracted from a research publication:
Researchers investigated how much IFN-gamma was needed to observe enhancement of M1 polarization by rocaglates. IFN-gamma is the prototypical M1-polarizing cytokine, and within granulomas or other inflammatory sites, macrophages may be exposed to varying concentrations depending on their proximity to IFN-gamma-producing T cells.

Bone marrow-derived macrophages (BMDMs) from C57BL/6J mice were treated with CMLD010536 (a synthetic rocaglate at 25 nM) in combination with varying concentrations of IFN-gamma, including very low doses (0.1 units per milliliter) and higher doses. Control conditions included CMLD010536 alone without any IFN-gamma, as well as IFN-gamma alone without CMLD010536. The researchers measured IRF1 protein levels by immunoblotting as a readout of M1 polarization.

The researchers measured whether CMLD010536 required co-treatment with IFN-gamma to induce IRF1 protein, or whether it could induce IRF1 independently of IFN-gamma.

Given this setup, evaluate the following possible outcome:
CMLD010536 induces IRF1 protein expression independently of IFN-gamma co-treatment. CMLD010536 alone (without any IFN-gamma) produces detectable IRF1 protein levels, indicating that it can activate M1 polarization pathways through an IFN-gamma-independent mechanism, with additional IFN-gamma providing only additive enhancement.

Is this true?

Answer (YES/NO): NO